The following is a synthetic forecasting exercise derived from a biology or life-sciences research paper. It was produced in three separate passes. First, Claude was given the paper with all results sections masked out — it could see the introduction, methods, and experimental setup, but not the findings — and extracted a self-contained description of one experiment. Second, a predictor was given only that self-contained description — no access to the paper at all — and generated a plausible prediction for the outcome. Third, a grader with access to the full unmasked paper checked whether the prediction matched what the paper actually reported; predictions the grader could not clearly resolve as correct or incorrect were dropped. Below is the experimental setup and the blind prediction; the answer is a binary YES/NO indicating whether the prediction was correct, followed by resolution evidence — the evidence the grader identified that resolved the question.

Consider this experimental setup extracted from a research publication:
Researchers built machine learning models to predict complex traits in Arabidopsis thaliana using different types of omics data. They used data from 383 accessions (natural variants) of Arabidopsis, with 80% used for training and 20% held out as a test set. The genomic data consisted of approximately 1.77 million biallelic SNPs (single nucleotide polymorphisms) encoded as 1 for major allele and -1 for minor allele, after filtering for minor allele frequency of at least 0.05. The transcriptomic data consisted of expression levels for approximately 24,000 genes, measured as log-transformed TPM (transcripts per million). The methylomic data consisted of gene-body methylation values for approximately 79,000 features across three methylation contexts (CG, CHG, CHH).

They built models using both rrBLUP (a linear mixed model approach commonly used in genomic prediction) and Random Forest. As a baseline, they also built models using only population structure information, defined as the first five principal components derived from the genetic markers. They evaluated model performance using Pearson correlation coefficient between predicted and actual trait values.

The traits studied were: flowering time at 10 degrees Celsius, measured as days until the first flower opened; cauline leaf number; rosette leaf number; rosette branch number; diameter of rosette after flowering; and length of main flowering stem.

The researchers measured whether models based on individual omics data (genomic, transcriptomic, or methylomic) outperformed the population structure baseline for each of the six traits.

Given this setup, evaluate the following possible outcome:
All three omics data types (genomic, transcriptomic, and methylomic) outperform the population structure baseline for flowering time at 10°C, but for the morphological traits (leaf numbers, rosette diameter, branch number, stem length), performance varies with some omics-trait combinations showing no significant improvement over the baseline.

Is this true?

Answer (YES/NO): YES